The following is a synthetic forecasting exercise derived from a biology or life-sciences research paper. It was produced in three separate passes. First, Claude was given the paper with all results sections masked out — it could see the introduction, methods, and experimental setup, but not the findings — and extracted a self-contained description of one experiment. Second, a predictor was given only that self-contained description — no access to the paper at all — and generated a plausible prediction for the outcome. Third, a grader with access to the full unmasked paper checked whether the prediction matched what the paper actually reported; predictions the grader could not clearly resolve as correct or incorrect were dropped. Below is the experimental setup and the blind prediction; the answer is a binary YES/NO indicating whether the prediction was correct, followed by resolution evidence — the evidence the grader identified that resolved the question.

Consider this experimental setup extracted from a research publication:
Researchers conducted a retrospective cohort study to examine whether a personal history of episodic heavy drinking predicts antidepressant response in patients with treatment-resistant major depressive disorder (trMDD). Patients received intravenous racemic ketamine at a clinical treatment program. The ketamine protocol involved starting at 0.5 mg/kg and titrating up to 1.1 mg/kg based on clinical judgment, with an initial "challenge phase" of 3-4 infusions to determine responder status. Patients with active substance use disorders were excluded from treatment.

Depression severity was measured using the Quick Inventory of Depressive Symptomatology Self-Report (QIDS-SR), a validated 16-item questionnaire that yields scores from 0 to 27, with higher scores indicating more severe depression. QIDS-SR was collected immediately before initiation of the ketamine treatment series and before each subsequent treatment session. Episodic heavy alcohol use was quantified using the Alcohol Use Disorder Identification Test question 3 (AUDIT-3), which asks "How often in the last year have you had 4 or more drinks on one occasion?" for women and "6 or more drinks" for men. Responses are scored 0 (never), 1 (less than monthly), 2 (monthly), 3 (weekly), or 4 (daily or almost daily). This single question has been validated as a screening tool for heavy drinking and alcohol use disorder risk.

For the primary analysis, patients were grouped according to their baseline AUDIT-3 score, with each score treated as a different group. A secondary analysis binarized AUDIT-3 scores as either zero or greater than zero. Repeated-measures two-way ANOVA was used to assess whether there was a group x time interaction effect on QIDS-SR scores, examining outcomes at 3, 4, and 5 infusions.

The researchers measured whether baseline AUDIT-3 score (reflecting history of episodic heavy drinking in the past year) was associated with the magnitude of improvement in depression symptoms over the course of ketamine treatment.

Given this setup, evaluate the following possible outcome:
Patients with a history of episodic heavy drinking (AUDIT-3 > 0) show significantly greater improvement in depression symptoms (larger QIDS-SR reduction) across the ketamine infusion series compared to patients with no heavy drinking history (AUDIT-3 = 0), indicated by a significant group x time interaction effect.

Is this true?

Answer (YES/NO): YES